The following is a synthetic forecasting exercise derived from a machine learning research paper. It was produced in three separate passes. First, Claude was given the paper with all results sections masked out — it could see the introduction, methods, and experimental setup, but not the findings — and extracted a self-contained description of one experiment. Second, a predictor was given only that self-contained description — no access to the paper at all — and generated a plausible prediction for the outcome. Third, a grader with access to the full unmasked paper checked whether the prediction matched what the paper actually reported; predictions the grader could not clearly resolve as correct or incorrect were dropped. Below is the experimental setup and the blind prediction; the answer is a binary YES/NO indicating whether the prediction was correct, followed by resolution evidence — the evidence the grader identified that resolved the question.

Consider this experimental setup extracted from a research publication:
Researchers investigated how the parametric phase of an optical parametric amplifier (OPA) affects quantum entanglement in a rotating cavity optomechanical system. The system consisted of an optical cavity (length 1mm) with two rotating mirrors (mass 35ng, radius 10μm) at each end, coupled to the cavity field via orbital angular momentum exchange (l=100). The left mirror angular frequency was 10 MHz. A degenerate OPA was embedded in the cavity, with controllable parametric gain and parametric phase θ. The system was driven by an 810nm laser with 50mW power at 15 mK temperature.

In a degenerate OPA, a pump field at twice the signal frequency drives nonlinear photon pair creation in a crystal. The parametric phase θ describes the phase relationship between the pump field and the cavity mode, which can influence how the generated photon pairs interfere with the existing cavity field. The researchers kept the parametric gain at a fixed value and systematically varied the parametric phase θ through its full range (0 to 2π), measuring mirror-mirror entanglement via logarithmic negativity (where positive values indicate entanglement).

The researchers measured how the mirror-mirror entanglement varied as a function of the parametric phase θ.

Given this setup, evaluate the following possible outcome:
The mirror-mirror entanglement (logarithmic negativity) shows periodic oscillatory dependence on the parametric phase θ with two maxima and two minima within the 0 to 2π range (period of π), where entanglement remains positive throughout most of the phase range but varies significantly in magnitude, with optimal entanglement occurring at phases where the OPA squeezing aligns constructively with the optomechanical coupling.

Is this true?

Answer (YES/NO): NO